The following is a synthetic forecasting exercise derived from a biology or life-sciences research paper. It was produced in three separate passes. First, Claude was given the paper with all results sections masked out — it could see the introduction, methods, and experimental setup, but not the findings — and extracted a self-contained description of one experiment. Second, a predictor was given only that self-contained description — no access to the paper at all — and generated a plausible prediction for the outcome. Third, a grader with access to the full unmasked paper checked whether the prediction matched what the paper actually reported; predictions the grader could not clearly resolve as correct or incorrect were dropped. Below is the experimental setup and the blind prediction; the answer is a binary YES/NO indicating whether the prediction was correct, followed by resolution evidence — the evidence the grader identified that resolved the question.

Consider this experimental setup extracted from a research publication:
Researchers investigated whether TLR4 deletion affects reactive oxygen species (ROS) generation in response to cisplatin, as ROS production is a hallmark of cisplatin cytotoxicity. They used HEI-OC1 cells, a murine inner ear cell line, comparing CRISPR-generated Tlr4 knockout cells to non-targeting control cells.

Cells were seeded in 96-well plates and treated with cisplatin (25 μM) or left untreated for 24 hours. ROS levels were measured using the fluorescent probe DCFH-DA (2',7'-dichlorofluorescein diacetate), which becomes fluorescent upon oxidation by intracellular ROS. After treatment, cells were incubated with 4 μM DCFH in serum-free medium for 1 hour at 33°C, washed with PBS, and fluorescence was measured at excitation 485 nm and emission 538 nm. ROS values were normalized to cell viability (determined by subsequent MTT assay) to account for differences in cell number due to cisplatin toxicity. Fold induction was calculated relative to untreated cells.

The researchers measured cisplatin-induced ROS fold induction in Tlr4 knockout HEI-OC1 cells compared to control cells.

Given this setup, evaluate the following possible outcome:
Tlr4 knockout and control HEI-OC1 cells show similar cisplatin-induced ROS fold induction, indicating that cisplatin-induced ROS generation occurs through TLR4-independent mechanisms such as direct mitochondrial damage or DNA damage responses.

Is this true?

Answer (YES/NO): NO